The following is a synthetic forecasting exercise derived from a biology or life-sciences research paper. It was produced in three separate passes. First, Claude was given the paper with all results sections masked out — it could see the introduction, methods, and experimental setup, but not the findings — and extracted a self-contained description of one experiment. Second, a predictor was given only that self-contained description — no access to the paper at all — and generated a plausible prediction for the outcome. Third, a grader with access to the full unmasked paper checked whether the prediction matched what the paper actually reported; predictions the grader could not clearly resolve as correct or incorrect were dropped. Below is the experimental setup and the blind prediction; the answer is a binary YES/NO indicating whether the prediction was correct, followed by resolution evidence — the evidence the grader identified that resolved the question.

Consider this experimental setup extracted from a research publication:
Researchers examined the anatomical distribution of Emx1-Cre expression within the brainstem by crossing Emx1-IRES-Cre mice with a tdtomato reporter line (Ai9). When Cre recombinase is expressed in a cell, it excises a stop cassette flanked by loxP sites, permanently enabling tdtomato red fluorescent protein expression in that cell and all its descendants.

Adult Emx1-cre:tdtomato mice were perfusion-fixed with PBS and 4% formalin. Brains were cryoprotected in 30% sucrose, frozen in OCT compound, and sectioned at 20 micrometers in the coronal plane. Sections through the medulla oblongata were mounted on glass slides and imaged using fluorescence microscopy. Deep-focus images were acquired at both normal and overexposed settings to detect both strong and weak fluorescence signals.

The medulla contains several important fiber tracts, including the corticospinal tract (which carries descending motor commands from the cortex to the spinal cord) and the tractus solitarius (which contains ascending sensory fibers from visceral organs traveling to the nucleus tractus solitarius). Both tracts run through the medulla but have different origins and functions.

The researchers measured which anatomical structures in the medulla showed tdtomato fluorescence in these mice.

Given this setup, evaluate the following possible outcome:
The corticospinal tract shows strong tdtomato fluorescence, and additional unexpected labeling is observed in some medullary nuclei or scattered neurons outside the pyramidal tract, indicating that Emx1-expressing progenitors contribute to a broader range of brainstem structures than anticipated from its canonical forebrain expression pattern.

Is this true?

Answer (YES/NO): NO